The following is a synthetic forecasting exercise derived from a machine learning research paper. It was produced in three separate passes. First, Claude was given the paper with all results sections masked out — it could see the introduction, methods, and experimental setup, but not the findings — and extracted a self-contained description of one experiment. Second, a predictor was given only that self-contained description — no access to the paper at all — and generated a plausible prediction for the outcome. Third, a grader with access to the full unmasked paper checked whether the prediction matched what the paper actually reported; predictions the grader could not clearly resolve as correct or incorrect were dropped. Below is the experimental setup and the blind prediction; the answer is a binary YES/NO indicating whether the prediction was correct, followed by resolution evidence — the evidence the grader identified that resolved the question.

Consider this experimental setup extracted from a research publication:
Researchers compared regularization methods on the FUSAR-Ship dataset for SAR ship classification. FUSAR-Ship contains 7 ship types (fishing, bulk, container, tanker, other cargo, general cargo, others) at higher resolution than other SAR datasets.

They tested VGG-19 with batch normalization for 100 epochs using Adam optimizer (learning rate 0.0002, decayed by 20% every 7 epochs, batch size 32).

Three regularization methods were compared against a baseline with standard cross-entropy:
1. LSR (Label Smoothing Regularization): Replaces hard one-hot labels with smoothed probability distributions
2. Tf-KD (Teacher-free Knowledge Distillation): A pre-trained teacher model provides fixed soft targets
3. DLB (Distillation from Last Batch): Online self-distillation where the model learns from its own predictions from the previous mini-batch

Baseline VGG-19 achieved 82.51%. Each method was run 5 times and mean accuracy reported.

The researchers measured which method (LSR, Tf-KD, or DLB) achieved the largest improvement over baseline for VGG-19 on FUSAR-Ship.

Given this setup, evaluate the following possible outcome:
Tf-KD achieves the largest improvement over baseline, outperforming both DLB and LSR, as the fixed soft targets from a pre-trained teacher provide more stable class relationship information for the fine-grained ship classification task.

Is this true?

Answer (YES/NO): NO